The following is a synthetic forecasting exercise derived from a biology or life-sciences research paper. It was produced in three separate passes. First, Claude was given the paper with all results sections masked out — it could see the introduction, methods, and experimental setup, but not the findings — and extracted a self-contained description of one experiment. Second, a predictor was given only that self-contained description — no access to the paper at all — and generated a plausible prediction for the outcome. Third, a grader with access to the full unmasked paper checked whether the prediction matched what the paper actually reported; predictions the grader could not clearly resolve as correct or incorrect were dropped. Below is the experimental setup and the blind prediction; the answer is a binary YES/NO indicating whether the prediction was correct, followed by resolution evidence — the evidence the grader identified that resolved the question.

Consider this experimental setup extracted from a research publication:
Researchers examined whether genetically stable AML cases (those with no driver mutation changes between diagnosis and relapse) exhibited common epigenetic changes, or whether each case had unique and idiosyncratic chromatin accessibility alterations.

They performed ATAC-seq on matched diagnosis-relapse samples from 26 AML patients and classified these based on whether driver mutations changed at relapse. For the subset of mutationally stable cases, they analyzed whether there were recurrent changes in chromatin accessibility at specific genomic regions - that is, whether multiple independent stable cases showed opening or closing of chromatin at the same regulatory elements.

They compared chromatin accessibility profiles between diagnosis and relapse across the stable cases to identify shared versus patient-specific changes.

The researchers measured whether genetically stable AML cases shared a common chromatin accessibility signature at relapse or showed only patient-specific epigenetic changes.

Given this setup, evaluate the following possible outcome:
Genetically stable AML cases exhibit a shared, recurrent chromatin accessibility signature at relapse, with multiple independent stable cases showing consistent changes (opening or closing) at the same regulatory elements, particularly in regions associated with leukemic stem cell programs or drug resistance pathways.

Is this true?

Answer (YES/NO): YES